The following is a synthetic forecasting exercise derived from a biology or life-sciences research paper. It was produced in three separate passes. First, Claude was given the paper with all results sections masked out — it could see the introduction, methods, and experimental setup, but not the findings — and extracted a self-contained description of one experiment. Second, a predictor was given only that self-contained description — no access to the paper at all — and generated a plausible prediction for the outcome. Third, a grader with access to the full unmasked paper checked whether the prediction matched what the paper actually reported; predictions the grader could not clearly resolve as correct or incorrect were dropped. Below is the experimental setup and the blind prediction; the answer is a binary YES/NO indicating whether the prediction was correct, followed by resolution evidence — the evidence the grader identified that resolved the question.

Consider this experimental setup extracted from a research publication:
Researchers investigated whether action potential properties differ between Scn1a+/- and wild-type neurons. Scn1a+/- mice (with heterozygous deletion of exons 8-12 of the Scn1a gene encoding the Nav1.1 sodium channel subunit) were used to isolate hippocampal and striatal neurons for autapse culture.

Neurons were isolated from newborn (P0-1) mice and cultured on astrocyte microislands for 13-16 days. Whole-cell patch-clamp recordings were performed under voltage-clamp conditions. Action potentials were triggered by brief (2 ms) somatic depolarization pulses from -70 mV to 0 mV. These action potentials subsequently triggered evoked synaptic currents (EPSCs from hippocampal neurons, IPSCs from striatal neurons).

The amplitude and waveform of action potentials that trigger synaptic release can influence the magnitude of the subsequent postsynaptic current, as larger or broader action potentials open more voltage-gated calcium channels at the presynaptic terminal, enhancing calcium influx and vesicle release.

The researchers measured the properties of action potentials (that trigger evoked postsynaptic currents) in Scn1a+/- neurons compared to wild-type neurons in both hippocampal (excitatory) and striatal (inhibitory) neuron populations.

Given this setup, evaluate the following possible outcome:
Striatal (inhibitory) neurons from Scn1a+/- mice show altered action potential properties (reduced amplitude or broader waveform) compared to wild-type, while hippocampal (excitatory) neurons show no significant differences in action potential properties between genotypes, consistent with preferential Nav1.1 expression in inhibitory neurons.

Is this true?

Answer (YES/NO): NO